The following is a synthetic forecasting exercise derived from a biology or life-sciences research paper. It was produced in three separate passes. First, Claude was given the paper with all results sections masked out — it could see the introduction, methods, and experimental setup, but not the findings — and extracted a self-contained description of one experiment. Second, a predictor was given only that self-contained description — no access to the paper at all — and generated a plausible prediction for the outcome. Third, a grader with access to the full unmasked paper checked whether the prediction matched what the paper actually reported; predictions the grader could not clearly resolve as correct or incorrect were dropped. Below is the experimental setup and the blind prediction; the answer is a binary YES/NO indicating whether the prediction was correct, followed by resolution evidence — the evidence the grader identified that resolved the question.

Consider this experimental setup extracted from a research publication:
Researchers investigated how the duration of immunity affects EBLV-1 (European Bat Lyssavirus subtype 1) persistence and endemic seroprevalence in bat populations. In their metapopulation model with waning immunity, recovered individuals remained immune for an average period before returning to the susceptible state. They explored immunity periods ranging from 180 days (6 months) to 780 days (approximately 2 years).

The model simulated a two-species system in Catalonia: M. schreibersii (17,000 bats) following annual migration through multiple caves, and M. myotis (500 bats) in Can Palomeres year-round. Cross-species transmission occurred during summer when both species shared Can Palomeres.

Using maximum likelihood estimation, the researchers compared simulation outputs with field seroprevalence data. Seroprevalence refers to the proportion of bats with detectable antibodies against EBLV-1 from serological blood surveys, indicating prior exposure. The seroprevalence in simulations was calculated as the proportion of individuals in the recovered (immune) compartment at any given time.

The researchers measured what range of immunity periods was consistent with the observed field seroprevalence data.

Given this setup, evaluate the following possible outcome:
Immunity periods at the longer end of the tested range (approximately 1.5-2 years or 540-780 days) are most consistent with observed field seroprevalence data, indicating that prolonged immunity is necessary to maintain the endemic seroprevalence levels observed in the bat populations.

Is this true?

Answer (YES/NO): NO